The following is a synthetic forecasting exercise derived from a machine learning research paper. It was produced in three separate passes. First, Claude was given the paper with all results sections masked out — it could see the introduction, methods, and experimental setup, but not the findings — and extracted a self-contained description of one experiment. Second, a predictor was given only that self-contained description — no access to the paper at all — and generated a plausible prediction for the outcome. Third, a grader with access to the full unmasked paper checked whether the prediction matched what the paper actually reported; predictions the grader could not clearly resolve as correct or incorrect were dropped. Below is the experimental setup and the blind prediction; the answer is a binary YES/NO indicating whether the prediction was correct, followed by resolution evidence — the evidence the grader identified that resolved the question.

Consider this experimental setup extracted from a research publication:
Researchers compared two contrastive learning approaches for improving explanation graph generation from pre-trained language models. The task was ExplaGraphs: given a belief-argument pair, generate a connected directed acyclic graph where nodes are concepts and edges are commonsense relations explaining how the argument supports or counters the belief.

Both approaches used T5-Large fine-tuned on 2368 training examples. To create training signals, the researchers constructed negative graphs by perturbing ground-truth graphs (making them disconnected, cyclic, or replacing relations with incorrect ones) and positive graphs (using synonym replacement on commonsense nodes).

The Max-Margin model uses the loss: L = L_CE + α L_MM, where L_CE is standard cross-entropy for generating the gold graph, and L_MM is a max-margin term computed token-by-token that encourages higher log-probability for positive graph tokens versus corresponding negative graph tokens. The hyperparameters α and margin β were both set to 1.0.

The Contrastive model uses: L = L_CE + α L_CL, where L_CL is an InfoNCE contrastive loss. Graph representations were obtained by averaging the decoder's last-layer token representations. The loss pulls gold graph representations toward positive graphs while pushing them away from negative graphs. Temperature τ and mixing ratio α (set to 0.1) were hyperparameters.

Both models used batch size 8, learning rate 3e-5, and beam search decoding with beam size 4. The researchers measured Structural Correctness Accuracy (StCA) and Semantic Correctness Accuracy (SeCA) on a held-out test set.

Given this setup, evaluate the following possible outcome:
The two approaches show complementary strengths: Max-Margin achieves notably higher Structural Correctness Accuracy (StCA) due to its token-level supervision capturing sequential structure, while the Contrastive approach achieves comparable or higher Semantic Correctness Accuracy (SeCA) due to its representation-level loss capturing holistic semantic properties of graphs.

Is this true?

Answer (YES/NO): NO